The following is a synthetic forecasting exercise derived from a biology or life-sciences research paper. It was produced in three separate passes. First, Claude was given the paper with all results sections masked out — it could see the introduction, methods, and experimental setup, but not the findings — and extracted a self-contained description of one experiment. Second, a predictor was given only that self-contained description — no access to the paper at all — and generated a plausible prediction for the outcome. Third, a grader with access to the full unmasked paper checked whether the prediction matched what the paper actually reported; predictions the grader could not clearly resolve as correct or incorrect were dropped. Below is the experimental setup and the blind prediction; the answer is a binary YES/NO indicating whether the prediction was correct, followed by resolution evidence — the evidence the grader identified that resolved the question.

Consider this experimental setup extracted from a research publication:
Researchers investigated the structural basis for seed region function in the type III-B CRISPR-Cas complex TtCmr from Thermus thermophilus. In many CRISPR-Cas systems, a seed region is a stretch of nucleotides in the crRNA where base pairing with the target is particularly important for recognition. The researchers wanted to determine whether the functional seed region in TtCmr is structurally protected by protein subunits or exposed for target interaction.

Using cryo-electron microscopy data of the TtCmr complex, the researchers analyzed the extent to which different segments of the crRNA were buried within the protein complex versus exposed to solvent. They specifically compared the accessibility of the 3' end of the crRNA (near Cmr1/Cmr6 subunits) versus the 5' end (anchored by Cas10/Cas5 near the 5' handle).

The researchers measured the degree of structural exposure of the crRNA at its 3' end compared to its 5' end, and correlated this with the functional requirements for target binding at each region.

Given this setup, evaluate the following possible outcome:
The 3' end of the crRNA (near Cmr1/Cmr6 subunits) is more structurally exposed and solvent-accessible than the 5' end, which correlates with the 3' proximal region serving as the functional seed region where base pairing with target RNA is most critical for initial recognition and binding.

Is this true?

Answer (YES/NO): YES